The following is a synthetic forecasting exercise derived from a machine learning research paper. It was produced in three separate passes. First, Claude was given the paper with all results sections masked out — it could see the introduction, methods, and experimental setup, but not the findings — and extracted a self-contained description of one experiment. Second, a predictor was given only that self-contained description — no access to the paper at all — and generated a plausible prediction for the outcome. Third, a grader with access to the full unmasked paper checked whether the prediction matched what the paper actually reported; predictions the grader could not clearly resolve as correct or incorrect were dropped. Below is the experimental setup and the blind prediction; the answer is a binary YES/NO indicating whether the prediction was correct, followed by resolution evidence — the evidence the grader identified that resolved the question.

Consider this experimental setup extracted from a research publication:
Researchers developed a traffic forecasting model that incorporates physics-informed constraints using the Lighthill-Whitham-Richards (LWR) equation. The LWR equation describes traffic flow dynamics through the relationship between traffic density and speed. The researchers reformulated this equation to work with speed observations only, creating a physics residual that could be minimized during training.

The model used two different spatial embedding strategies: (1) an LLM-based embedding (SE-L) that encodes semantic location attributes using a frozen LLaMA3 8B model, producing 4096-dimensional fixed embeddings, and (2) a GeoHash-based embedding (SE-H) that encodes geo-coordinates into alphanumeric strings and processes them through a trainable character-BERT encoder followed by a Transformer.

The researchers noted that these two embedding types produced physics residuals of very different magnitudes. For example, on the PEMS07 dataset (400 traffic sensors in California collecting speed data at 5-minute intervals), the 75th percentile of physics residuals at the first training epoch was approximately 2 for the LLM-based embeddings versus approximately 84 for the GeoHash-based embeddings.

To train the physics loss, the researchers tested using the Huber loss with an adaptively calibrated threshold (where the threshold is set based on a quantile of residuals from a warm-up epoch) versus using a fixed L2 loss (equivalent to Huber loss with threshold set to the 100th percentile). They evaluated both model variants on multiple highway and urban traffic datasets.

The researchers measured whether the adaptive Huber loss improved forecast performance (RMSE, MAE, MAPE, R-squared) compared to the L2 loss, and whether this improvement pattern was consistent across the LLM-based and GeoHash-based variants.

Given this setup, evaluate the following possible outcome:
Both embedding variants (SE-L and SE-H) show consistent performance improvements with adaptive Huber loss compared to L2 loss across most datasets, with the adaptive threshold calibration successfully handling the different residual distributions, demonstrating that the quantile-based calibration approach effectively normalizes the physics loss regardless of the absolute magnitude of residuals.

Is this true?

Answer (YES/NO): NO